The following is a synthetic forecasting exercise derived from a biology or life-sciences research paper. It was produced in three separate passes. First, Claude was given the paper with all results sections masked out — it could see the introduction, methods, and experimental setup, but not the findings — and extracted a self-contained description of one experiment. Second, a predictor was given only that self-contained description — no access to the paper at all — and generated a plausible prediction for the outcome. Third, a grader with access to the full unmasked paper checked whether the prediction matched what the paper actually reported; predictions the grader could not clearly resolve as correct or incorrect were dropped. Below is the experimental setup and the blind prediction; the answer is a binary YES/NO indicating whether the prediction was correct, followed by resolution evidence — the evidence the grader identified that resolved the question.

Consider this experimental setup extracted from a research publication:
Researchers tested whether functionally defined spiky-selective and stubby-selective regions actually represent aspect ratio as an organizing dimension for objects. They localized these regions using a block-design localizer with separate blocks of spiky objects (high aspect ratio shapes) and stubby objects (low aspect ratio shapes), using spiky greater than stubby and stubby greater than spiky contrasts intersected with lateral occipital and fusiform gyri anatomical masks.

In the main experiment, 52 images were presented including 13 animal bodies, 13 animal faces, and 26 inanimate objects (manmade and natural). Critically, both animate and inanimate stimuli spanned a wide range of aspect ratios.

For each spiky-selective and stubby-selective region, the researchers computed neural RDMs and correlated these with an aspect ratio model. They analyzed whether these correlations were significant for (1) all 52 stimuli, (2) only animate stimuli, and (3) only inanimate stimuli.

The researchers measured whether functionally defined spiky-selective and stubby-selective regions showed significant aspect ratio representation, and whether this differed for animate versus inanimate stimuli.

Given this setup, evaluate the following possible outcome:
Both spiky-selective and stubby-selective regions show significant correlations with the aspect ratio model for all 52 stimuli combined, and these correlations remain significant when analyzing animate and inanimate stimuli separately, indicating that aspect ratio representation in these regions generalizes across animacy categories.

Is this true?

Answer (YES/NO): NO